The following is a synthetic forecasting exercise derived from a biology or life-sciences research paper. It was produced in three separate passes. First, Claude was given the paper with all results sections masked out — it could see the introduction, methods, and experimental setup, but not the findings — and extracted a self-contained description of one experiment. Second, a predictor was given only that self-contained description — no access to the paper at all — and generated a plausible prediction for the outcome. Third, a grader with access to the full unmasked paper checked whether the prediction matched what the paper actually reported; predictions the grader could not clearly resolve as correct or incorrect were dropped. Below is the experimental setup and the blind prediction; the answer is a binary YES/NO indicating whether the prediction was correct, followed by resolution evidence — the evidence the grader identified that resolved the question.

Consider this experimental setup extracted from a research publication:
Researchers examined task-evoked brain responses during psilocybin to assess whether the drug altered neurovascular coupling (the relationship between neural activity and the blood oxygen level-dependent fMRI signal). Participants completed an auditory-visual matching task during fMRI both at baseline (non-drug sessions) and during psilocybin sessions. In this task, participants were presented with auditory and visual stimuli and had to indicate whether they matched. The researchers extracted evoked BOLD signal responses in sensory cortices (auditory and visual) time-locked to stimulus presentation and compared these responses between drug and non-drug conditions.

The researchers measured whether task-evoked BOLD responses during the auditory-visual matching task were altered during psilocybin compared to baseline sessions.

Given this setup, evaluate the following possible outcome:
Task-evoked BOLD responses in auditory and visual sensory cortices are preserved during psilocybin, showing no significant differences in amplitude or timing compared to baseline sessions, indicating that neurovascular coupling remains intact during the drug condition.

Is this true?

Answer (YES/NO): YES